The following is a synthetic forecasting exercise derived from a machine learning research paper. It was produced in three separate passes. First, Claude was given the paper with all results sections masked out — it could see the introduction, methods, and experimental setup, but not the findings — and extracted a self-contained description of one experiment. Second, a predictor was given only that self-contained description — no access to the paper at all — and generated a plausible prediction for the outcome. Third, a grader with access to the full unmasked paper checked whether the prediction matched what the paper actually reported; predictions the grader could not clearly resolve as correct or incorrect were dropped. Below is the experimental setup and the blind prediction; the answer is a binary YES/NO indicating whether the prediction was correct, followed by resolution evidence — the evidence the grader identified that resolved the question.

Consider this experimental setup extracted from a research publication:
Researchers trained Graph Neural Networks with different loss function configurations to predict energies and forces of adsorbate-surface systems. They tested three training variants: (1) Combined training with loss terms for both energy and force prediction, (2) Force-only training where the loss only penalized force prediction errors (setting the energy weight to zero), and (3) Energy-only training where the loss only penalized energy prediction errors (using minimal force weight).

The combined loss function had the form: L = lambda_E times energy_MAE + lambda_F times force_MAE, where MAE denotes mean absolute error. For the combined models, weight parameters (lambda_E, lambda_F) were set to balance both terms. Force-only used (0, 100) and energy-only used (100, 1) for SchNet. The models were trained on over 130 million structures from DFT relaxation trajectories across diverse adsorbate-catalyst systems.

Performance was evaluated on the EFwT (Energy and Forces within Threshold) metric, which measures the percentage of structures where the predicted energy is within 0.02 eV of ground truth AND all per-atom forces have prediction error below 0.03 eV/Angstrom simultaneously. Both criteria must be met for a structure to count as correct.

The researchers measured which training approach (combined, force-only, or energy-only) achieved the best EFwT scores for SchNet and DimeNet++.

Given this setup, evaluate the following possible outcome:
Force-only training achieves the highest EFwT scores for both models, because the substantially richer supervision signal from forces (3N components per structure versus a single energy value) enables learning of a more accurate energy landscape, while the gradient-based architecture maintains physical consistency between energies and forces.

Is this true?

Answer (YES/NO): NO